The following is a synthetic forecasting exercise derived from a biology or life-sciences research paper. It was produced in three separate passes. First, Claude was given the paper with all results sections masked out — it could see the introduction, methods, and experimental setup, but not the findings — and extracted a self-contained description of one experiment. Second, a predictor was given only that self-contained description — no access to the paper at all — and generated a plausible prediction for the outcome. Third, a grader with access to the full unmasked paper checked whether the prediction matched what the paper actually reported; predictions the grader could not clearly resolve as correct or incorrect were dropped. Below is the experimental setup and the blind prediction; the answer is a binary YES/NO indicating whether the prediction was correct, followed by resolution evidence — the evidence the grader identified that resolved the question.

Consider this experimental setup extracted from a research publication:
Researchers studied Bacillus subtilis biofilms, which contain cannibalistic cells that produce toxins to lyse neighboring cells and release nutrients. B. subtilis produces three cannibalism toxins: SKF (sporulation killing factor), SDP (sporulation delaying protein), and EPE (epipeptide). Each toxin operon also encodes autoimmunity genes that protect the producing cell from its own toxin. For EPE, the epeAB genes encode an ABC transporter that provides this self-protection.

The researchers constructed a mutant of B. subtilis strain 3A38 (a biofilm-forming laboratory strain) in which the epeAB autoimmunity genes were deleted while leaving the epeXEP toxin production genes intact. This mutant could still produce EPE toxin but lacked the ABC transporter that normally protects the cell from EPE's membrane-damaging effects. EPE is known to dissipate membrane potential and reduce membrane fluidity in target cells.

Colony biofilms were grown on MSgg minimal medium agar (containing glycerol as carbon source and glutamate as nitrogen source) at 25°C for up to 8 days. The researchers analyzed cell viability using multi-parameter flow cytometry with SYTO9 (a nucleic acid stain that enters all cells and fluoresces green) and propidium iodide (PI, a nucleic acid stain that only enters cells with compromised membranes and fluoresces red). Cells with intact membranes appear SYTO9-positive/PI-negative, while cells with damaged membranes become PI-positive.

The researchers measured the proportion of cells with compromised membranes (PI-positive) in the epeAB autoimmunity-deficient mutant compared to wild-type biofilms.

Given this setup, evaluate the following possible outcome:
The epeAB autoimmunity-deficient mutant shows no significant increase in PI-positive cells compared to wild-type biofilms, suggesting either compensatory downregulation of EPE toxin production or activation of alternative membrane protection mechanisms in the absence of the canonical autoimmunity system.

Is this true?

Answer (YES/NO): YES